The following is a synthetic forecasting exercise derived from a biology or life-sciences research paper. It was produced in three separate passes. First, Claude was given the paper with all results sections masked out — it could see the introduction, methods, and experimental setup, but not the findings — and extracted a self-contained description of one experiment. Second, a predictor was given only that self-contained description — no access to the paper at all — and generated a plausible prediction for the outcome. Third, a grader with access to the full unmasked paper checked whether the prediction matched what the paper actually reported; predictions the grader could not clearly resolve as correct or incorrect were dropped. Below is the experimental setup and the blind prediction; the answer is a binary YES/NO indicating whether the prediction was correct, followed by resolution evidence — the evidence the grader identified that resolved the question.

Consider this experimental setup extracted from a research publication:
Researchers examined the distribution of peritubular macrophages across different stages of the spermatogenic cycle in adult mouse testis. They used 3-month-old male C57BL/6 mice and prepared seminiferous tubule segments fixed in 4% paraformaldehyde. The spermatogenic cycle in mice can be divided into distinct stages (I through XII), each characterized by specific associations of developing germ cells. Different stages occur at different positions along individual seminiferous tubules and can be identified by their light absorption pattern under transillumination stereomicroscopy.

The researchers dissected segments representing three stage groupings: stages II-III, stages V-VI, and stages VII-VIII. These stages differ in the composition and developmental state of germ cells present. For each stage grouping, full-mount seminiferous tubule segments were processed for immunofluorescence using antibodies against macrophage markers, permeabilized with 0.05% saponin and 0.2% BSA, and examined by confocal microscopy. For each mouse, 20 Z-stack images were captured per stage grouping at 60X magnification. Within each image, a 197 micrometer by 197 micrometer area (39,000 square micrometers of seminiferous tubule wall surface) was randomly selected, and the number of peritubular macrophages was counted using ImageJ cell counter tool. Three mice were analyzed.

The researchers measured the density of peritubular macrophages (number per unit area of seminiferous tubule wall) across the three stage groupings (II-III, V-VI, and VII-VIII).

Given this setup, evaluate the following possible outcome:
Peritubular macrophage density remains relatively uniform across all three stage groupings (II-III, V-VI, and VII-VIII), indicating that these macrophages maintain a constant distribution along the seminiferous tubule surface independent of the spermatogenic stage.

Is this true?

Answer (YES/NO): NO